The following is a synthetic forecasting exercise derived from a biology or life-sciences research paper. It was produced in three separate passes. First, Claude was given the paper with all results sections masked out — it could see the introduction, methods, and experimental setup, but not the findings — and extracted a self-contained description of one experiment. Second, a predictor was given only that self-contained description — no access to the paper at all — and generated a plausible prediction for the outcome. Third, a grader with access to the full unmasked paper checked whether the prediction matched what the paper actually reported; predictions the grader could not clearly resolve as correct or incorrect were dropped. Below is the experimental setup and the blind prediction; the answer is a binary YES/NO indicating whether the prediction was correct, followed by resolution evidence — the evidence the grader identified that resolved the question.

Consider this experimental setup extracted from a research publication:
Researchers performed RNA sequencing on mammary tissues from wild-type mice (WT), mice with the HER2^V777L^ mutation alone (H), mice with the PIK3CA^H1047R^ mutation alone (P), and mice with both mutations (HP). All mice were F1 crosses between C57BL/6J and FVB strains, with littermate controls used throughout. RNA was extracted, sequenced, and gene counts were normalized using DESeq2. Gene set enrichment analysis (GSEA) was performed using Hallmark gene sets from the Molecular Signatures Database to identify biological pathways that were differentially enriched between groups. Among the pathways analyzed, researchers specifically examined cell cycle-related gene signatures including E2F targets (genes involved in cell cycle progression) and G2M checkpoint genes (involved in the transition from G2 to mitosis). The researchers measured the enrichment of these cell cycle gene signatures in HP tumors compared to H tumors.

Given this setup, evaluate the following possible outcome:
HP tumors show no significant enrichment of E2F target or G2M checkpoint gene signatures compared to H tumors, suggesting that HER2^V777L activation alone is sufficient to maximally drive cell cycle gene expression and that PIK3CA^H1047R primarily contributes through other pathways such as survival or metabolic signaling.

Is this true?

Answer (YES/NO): NO